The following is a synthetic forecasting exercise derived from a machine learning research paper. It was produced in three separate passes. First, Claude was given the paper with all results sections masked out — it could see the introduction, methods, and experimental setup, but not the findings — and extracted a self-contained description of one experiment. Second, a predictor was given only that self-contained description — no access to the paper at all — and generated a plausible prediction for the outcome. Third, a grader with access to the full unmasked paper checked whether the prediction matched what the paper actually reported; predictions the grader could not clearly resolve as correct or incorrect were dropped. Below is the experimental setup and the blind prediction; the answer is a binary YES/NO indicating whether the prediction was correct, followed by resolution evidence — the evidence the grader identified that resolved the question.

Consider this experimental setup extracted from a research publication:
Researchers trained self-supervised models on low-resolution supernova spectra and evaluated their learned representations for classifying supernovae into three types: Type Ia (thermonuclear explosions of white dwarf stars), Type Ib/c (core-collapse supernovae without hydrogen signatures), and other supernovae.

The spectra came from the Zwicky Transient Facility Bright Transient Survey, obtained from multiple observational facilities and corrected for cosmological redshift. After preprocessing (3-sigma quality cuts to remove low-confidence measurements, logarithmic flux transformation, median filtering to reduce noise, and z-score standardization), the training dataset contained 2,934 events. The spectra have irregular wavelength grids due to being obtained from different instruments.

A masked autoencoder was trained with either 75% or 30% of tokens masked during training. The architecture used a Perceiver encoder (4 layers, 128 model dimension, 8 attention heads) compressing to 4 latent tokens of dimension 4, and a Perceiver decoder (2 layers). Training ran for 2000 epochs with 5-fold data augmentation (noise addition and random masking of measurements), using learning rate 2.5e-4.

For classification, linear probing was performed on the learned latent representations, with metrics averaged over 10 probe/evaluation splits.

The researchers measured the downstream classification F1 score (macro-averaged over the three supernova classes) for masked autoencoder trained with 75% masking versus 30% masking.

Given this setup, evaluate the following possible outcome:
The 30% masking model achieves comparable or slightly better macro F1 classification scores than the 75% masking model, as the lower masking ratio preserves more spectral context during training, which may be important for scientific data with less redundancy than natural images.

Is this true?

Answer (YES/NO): NO